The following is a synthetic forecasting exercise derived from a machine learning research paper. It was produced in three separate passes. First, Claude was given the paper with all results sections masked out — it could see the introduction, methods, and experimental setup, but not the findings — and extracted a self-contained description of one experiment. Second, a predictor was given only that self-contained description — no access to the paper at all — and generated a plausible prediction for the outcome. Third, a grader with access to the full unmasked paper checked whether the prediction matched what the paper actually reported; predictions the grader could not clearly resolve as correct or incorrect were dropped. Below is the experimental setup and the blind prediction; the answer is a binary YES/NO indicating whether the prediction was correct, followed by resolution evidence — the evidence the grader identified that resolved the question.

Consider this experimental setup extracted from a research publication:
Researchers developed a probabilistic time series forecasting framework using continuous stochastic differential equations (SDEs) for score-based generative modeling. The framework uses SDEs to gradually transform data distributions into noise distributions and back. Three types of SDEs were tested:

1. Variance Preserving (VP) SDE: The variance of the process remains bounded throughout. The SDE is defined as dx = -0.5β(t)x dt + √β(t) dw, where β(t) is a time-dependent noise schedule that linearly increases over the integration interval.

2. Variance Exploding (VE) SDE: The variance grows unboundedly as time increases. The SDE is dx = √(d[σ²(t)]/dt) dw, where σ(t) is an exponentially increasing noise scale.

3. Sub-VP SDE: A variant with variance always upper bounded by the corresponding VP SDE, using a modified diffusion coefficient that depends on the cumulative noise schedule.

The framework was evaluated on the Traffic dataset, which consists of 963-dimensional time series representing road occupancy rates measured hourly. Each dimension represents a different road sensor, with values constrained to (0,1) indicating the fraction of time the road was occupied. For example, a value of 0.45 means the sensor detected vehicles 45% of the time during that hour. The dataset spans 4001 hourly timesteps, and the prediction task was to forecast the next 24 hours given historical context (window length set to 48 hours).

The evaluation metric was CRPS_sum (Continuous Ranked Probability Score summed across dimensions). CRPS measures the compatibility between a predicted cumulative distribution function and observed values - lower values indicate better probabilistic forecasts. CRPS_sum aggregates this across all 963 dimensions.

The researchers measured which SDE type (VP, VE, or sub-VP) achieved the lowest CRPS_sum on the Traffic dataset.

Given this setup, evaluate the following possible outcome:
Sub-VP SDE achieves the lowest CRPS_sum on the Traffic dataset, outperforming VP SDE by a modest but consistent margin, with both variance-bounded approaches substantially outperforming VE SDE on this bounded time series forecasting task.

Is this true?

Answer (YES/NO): NO